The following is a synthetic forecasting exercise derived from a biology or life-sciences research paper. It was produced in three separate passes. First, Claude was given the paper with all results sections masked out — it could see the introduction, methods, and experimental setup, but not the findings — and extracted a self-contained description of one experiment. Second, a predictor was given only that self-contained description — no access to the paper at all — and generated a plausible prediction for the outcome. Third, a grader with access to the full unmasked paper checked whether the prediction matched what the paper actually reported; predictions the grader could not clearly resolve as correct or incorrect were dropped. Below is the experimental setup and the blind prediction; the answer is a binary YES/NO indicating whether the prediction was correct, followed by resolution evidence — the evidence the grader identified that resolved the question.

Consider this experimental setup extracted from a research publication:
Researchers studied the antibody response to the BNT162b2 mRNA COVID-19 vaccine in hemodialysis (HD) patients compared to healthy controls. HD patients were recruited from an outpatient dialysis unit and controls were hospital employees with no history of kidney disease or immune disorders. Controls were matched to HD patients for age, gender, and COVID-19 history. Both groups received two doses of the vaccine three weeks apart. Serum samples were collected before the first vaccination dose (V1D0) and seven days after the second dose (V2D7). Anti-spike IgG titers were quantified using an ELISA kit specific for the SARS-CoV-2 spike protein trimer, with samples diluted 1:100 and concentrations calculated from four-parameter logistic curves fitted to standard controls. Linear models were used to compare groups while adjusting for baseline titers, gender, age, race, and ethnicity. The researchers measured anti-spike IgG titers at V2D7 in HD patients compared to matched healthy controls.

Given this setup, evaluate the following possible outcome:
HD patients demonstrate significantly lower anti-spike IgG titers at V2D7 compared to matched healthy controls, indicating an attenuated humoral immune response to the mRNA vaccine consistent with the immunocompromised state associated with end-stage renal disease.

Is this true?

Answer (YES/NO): YES